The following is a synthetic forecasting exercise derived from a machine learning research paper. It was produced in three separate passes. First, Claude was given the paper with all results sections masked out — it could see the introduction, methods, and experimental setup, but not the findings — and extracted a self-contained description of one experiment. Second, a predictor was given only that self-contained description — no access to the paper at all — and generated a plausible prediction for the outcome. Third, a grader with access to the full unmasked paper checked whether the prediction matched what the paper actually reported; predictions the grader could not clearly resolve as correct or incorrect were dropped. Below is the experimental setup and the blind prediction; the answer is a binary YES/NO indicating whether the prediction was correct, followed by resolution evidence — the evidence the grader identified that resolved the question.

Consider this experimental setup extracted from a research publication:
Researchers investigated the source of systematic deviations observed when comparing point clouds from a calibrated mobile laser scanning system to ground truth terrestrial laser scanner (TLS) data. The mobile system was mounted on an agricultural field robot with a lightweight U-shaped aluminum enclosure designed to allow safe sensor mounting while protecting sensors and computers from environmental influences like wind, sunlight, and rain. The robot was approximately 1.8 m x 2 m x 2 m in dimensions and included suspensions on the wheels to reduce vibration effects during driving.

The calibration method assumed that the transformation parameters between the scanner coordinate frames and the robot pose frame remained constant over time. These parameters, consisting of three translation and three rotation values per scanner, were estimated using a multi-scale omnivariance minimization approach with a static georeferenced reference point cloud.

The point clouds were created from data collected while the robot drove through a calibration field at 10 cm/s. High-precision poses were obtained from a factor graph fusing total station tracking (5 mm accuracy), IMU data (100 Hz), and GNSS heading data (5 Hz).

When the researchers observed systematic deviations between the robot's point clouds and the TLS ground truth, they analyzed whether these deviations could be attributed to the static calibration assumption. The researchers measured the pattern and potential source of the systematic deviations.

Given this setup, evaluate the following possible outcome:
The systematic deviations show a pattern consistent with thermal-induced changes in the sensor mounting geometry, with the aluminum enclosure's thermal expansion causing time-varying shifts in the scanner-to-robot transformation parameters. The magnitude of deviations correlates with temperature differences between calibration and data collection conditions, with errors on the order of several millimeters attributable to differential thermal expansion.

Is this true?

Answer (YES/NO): NO